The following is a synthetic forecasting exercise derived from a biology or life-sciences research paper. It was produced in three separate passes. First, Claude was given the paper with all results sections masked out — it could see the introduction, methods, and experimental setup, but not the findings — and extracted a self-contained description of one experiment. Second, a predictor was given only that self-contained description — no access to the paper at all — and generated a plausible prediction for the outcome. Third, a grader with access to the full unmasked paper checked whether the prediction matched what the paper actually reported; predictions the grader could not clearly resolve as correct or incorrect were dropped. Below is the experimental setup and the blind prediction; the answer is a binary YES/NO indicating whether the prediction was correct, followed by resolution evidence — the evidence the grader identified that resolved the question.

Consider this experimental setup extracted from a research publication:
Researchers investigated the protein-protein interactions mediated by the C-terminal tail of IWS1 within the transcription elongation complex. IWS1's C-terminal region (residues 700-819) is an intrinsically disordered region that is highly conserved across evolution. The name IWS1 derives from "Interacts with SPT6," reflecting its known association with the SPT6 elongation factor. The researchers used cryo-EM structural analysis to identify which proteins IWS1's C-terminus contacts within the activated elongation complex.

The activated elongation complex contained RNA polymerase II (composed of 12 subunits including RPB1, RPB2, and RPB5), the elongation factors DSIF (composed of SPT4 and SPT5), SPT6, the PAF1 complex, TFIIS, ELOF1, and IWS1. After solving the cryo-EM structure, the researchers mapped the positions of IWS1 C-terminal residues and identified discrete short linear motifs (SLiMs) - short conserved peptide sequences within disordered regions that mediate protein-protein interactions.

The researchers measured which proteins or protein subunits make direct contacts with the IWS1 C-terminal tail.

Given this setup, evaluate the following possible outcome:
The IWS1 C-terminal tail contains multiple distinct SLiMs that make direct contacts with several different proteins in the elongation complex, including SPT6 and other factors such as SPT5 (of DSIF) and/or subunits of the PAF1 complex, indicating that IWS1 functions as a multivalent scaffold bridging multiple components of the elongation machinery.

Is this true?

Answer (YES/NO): NO